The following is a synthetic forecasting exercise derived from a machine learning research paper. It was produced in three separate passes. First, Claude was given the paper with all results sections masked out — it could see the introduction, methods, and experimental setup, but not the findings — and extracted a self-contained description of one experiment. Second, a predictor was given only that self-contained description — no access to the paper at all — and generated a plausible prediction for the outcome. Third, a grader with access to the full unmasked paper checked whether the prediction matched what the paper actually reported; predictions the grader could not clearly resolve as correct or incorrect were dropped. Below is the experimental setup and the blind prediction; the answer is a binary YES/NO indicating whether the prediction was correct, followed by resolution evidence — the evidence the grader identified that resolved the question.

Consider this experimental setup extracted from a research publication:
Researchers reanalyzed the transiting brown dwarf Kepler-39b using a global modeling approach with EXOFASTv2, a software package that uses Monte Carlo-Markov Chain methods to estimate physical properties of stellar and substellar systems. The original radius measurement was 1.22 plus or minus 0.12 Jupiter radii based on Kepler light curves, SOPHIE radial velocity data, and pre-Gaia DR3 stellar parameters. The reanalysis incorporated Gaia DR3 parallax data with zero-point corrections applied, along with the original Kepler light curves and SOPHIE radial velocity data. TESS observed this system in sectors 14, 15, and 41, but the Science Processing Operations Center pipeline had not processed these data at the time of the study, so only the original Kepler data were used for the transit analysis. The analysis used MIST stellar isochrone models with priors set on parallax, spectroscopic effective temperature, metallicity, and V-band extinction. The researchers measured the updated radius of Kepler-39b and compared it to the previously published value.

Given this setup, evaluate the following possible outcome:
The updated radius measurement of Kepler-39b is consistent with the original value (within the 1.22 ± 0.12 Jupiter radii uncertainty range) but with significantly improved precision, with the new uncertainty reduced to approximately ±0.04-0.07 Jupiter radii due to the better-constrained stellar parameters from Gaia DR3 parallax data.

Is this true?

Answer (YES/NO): NO